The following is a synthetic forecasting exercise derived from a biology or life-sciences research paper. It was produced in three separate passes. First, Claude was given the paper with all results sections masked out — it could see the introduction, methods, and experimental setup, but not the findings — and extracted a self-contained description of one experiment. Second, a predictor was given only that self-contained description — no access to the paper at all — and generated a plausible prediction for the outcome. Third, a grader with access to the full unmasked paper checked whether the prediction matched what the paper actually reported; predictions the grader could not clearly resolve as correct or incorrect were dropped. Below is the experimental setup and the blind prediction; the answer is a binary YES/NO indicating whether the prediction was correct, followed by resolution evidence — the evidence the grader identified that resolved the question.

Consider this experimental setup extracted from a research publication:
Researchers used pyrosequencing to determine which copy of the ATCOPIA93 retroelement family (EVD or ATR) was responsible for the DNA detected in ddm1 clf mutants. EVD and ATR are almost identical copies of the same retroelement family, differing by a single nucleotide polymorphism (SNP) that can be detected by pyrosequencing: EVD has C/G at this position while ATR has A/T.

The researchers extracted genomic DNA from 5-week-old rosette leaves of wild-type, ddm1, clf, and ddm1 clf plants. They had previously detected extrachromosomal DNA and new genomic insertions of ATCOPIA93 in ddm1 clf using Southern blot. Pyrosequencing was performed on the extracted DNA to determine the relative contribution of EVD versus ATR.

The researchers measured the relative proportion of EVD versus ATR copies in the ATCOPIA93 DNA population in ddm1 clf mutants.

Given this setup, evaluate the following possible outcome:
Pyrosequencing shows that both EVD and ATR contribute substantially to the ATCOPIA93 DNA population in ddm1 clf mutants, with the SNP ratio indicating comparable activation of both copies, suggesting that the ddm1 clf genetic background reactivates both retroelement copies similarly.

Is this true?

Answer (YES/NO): NO